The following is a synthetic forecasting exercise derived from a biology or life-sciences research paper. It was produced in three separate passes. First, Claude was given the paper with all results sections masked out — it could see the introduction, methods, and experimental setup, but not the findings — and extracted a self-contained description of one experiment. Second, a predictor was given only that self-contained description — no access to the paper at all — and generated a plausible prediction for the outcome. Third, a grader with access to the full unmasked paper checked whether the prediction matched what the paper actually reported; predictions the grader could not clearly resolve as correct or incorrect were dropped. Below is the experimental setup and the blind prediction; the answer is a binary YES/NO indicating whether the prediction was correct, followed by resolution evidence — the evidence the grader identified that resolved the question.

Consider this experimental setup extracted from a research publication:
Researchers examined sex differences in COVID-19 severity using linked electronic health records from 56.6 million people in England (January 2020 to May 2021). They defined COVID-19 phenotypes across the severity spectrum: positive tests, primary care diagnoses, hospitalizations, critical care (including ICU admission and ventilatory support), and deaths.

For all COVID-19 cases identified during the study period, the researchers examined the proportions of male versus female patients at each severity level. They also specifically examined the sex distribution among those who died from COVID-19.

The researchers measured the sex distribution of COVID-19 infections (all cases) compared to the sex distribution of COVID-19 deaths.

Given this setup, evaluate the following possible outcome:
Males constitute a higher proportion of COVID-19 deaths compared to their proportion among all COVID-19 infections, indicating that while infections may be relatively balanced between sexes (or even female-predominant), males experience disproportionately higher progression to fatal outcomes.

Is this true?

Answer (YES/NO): YES